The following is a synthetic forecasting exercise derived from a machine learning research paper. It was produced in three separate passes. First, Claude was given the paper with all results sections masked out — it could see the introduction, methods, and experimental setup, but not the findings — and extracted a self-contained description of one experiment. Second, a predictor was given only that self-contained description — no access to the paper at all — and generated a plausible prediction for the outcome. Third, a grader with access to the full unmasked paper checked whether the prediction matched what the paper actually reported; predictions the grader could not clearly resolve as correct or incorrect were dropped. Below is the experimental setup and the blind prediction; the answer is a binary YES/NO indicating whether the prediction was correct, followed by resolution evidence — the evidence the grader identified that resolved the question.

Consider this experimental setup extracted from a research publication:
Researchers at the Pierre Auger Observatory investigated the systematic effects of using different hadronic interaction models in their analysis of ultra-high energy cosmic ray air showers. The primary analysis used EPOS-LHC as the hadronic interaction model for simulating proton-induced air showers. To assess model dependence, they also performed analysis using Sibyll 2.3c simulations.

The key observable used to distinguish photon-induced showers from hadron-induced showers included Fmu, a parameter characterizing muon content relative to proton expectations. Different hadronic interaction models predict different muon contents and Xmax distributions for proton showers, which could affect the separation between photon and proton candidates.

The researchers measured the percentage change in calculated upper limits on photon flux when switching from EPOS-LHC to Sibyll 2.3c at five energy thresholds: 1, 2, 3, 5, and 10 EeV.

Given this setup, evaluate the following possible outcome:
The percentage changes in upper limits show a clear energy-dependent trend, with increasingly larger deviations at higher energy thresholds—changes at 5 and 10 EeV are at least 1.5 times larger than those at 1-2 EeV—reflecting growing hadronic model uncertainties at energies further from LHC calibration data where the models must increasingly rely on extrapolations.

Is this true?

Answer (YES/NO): NO